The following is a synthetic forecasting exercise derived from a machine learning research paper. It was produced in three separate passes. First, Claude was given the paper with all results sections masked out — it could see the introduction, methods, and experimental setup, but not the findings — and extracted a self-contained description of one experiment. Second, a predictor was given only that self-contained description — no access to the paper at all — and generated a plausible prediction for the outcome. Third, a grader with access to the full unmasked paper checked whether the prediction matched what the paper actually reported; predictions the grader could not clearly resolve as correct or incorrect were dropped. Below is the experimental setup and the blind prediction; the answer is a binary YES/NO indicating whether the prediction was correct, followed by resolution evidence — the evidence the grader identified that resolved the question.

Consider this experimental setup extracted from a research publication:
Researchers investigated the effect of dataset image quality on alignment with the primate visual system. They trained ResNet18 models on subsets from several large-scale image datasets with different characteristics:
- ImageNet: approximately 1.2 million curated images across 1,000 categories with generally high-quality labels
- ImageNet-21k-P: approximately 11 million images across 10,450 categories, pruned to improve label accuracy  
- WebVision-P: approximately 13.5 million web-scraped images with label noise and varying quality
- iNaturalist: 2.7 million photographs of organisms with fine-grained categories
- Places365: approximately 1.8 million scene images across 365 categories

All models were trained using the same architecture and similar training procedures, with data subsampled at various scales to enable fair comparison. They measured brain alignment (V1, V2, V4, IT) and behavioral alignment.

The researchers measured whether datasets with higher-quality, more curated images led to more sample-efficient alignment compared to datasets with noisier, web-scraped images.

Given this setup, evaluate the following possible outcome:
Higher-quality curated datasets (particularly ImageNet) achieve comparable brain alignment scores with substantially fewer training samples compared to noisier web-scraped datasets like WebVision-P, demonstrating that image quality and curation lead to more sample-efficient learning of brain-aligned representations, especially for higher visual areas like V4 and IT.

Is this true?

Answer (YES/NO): YES